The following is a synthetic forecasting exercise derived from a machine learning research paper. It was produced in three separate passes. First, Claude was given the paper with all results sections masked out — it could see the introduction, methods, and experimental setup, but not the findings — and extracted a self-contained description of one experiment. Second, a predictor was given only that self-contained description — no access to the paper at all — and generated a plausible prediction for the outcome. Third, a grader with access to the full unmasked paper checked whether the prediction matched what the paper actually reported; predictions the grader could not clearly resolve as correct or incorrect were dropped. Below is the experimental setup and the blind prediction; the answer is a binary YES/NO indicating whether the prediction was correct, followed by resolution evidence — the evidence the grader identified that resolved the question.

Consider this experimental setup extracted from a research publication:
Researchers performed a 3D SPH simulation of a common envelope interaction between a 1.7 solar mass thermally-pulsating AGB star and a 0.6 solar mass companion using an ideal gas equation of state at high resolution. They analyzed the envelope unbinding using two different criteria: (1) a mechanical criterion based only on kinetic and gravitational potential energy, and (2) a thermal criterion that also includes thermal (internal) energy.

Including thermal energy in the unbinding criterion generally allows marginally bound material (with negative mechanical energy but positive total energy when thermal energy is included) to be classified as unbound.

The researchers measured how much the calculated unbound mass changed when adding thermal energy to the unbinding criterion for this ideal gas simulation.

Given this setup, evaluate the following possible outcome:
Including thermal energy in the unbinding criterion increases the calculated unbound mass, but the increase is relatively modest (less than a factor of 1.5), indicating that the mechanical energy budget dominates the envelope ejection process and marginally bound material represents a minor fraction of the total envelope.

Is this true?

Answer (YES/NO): YES